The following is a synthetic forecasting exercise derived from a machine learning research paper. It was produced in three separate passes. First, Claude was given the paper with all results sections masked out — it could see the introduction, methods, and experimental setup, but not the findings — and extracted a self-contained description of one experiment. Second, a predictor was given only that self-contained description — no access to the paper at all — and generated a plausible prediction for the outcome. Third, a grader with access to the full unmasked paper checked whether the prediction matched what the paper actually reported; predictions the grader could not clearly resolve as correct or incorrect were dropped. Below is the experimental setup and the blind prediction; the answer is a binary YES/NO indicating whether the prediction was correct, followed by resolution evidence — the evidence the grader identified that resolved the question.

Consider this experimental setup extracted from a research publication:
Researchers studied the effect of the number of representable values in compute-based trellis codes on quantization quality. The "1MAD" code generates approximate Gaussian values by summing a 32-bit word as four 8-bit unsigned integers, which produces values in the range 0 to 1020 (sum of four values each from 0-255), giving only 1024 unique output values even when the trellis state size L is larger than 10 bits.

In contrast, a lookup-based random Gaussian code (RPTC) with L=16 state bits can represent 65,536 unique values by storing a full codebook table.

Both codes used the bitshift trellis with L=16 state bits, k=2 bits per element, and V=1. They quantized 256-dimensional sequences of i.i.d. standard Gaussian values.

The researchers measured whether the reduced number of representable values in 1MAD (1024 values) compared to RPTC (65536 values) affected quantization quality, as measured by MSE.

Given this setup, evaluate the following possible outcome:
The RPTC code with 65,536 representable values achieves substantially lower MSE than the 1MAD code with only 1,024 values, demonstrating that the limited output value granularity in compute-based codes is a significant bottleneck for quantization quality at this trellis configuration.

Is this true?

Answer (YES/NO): NO